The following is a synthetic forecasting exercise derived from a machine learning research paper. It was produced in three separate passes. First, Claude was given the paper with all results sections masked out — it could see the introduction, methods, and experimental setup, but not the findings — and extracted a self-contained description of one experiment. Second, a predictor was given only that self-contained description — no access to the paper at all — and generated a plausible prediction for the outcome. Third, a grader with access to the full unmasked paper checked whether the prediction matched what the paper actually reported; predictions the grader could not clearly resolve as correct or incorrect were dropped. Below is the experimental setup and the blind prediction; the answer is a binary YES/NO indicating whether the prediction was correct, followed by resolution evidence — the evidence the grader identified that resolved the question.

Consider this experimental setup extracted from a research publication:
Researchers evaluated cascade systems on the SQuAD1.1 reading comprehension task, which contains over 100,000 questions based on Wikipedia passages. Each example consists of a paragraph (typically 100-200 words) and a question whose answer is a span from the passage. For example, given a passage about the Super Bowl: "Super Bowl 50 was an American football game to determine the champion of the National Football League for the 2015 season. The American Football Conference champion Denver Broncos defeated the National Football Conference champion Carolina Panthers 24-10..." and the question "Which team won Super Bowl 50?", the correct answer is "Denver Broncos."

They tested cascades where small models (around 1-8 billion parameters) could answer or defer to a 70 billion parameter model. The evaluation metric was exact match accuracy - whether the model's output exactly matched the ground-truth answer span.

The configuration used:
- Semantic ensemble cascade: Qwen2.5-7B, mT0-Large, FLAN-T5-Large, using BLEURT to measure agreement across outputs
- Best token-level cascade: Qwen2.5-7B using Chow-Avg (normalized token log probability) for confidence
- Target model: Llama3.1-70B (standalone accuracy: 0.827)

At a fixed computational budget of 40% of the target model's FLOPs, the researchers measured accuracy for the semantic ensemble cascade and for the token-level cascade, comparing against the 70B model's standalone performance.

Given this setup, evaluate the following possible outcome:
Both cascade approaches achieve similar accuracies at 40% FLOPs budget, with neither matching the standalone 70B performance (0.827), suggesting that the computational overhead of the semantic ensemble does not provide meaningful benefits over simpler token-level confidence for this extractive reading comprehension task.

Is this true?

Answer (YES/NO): NO